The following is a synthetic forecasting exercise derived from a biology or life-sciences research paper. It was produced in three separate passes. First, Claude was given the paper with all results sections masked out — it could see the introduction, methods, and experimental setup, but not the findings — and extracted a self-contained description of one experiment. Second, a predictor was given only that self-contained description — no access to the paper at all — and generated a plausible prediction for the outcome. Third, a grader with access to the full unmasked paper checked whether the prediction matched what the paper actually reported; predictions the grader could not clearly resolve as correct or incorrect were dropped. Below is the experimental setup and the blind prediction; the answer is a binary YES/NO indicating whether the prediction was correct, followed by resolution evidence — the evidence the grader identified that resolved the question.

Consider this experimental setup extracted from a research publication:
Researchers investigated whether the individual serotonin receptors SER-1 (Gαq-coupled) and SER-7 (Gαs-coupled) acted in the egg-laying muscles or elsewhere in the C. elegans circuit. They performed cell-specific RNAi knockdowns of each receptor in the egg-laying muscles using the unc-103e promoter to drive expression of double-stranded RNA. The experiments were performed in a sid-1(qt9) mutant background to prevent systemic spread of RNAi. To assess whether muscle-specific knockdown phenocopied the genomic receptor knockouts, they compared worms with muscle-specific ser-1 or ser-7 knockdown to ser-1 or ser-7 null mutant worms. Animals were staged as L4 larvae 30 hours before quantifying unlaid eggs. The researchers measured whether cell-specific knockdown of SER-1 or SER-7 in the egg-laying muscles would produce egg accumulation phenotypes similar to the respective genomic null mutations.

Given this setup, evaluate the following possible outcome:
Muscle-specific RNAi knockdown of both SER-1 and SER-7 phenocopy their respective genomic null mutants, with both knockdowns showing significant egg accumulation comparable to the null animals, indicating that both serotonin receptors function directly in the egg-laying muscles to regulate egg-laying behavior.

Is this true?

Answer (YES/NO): YES